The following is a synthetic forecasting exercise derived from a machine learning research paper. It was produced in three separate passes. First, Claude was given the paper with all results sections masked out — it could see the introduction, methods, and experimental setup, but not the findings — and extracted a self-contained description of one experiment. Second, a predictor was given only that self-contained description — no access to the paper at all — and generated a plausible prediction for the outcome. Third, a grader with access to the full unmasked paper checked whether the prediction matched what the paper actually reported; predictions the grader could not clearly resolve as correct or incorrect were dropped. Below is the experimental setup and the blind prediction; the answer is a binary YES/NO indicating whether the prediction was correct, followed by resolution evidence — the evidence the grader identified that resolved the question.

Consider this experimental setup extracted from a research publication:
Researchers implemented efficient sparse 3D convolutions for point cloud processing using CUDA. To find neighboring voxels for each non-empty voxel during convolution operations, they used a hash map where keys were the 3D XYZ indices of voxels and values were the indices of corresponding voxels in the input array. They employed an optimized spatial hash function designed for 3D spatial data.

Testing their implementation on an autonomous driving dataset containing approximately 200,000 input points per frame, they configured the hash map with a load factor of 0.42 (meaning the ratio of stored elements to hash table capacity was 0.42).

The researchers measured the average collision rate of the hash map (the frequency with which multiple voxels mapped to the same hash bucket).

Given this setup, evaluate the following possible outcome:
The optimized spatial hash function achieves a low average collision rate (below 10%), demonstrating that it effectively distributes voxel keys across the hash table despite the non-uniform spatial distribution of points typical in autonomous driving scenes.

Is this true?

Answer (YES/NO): NO